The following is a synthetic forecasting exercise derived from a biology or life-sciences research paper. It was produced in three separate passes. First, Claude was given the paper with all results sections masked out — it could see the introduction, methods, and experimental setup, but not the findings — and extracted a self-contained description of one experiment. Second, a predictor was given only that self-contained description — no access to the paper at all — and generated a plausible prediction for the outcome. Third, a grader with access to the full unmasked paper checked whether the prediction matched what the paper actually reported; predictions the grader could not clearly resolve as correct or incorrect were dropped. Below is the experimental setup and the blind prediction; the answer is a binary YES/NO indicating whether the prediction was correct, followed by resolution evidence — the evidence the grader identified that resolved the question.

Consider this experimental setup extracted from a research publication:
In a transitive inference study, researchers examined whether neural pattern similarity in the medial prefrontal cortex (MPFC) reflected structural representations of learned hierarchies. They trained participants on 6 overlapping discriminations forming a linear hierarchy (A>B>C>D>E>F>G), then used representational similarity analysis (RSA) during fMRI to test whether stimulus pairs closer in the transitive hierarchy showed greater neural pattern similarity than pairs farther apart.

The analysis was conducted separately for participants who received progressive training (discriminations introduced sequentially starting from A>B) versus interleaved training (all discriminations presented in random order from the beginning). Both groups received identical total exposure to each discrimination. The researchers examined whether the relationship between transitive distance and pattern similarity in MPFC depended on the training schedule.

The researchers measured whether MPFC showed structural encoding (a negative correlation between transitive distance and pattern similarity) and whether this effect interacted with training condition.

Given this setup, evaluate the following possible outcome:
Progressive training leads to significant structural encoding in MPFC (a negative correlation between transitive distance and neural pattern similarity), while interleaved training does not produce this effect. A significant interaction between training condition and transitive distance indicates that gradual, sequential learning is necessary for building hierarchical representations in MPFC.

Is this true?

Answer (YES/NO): NO